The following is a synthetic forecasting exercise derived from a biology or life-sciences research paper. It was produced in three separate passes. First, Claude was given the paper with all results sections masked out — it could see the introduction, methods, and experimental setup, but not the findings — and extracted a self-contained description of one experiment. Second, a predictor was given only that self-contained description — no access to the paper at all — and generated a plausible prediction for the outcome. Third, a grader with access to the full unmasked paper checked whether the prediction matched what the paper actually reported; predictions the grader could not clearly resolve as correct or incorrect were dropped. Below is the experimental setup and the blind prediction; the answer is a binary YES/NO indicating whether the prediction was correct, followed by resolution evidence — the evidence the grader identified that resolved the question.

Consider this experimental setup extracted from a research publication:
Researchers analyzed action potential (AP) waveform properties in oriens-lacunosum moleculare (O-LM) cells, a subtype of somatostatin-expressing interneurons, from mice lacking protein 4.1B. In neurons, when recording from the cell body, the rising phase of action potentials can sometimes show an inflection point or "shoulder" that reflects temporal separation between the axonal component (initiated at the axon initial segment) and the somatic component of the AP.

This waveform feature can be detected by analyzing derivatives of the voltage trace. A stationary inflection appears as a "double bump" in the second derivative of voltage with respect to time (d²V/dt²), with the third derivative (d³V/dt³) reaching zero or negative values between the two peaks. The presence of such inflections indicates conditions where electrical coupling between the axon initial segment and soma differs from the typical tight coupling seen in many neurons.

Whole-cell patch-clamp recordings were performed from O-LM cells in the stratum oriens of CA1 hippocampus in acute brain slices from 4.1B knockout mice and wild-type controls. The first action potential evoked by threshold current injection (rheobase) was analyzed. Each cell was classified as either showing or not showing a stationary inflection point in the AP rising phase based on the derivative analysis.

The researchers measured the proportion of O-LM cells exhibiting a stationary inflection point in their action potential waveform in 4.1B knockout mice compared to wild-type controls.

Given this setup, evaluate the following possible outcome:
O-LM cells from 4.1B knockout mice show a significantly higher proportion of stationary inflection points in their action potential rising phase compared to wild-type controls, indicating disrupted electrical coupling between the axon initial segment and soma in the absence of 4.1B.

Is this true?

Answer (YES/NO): NO